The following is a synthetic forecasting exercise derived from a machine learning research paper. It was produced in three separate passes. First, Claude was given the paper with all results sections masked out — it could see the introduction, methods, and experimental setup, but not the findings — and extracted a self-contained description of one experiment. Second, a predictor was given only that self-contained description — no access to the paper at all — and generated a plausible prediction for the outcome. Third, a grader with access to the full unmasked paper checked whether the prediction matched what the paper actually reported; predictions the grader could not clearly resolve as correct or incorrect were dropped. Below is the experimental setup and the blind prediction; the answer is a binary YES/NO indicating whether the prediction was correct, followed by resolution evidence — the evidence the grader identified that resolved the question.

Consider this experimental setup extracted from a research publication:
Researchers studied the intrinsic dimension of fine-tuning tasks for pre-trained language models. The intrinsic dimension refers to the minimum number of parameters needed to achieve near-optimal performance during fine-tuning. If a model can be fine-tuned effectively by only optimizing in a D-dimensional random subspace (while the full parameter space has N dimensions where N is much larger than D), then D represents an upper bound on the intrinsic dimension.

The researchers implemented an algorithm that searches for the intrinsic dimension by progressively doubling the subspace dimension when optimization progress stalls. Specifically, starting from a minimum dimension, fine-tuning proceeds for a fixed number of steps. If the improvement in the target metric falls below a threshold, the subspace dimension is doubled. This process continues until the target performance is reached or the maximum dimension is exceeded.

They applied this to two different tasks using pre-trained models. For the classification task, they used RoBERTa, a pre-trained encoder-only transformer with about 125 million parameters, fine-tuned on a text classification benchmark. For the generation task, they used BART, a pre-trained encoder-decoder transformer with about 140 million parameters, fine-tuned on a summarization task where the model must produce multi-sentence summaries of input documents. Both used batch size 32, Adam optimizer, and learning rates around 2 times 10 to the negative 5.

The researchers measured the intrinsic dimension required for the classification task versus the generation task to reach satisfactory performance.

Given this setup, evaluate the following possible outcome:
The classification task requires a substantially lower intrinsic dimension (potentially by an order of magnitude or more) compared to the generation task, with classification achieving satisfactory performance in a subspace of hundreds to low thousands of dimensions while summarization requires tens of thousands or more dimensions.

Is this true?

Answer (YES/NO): NO